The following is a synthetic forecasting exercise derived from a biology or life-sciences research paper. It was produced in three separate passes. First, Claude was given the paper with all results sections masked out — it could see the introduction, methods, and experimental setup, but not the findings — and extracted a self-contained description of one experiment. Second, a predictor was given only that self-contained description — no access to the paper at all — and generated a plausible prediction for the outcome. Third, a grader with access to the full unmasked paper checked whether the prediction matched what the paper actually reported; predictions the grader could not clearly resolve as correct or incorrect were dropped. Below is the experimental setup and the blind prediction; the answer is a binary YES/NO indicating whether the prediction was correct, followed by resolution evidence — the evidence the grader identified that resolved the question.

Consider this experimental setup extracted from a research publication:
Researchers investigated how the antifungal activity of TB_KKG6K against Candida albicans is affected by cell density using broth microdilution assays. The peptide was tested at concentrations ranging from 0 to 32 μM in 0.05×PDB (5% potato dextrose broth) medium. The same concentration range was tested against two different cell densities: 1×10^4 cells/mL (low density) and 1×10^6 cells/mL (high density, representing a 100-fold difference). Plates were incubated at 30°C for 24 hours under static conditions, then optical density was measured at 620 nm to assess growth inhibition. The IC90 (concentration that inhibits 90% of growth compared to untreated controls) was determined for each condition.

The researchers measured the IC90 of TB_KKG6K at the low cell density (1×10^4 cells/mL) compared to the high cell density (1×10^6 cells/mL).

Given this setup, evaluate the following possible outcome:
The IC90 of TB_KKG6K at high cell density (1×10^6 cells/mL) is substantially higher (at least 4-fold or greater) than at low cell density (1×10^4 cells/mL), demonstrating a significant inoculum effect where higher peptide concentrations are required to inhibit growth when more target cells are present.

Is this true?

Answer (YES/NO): NO